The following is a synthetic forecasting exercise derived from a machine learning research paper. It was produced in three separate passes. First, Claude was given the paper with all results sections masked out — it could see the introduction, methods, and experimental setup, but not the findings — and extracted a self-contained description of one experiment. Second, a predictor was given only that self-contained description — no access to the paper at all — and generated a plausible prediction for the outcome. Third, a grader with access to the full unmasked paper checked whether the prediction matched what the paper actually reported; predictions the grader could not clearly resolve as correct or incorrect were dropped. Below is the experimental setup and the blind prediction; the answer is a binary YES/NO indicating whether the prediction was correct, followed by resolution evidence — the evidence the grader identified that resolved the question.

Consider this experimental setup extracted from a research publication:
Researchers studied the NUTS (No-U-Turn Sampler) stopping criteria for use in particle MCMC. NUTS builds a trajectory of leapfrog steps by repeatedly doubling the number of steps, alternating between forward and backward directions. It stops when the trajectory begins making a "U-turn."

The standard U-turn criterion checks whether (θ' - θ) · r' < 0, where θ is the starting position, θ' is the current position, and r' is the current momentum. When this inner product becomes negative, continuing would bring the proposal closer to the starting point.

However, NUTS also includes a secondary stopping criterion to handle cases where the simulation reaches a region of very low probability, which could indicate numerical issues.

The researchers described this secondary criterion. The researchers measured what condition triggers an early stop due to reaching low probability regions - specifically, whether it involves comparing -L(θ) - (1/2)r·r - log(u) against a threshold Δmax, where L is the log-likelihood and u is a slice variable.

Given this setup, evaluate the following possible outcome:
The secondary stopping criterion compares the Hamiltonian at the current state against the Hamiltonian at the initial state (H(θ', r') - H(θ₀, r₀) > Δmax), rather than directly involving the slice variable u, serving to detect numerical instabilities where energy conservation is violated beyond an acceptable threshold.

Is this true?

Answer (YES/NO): NO